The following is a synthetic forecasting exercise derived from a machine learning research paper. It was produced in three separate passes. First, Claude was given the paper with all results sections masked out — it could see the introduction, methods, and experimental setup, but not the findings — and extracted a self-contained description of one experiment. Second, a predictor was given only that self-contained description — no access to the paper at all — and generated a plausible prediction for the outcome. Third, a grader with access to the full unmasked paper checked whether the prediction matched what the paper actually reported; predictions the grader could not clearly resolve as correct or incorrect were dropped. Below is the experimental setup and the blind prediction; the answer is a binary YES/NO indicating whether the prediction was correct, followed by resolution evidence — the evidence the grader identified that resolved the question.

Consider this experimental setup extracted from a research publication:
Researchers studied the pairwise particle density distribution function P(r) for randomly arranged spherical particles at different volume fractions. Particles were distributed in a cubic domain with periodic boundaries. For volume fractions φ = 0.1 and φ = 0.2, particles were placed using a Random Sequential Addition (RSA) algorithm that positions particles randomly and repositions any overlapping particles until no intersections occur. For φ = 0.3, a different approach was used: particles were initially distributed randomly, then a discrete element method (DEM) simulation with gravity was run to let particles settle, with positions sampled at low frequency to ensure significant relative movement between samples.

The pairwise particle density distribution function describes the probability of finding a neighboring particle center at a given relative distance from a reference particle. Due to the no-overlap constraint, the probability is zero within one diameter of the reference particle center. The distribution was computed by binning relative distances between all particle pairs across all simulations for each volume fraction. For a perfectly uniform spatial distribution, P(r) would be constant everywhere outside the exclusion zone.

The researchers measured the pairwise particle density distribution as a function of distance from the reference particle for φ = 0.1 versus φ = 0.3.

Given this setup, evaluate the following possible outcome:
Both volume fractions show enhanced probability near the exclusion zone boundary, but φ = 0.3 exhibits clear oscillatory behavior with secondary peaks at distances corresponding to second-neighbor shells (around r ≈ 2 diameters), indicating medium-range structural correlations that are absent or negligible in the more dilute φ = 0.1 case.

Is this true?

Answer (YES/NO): NO